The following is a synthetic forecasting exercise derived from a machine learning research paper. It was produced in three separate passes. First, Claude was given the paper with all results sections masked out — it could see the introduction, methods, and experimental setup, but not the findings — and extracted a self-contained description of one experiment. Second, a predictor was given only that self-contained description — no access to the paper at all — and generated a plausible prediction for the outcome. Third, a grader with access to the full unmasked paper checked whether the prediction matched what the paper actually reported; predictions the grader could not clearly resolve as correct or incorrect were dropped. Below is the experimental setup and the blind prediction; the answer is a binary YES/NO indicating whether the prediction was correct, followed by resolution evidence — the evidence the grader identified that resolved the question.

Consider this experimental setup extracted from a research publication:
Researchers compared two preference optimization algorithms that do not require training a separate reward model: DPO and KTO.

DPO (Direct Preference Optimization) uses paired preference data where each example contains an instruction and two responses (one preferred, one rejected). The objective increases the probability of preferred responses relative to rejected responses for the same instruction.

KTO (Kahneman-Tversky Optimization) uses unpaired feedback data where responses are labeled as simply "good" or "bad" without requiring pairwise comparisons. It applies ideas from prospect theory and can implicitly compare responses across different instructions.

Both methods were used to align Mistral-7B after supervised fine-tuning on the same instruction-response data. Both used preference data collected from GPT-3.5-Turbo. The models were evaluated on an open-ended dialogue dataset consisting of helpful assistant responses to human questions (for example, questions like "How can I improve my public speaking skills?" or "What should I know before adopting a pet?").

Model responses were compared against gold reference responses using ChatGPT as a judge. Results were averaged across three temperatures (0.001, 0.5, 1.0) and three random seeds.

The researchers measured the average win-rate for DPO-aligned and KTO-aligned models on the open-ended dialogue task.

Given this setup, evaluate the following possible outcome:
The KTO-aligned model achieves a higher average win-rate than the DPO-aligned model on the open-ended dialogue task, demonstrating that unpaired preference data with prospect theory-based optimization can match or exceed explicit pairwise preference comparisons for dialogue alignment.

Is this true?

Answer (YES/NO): NO